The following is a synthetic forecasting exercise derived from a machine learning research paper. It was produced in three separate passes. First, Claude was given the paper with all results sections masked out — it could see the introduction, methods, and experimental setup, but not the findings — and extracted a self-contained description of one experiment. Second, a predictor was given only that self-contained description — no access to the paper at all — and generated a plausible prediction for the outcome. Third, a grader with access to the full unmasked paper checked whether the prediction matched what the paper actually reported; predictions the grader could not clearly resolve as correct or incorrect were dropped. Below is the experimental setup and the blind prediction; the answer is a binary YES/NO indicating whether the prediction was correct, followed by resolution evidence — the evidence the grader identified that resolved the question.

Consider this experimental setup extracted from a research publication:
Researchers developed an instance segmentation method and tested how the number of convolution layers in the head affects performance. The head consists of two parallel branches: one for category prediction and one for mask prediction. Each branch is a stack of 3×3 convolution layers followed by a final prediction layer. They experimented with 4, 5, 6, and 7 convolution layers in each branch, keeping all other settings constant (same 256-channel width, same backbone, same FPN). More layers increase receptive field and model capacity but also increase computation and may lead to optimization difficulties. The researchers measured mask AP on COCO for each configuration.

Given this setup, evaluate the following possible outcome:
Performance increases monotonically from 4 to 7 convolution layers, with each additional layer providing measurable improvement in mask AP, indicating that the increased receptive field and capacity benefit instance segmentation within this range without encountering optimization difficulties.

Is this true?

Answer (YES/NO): YES